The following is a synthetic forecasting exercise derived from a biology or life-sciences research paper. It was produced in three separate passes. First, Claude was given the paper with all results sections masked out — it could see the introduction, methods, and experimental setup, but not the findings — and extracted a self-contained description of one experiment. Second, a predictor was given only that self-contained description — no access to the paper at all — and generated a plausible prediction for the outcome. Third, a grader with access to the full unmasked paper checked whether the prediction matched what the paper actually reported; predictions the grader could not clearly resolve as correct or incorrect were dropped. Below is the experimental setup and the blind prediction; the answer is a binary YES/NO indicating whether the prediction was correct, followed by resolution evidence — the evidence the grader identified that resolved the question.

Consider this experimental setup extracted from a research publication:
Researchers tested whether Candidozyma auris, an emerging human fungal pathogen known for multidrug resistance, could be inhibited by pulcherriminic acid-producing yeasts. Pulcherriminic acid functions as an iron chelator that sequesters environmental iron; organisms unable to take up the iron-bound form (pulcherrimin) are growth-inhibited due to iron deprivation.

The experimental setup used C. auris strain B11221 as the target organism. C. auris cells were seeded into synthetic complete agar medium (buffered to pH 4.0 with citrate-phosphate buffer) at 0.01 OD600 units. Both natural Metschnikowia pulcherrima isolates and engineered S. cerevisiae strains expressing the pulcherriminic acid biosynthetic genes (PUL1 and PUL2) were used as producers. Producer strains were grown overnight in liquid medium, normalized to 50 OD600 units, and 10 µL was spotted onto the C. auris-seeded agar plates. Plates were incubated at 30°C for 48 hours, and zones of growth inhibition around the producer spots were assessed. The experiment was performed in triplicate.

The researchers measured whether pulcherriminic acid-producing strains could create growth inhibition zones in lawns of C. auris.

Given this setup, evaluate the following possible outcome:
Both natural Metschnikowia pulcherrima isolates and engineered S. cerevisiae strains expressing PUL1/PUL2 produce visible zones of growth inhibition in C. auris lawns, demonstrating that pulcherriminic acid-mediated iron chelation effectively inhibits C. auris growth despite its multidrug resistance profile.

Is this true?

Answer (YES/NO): YES